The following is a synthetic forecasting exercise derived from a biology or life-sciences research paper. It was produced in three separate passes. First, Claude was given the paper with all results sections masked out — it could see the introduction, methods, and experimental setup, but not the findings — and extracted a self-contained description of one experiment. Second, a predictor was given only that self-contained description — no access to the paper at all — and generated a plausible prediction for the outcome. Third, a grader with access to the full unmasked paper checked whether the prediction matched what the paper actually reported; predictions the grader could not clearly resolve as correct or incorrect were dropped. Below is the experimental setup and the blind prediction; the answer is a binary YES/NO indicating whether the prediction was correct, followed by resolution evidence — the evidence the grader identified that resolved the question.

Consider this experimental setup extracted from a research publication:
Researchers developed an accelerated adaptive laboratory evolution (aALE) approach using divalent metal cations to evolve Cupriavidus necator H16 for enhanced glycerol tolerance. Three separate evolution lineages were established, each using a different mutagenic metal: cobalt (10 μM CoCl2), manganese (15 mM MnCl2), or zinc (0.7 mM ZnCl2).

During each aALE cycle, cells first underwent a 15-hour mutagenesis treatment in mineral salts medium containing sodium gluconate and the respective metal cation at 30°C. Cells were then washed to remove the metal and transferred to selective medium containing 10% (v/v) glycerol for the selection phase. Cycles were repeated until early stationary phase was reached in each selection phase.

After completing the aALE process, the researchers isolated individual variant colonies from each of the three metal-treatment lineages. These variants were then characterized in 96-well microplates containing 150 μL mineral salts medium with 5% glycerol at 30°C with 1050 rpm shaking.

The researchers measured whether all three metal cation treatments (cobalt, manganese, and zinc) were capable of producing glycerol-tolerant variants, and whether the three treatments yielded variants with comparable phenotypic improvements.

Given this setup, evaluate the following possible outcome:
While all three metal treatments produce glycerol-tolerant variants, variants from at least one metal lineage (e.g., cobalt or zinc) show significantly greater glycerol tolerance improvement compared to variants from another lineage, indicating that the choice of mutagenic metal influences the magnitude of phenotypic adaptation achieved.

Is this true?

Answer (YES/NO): YES